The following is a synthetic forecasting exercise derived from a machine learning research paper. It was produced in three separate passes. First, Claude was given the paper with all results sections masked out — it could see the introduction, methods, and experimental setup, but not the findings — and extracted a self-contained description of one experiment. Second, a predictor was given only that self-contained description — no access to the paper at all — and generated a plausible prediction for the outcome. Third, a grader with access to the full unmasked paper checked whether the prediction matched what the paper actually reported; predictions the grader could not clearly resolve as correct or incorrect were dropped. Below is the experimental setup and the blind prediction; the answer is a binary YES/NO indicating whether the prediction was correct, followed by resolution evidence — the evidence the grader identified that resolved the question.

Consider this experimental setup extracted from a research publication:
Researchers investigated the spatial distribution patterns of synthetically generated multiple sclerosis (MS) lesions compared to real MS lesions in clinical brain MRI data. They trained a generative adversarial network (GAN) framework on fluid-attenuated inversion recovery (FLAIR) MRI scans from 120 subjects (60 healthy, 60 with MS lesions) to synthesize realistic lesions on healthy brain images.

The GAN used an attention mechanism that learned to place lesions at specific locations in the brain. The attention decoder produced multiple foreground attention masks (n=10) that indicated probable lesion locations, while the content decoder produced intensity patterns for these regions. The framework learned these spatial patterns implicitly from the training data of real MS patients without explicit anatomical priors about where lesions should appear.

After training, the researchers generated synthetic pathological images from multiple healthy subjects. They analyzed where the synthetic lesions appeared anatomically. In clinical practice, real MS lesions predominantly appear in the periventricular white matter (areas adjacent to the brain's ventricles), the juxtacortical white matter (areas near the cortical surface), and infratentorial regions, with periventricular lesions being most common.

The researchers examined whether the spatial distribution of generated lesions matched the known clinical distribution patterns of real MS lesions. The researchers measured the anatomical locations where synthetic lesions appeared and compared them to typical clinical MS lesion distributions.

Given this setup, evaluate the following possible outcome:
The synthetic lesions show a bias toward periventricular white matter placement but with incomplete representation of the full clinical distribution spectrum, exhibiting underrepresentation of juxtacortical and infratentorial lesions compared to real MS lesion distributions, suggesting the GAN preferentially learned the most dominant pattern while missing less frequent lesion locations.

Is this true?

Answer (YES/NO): NO